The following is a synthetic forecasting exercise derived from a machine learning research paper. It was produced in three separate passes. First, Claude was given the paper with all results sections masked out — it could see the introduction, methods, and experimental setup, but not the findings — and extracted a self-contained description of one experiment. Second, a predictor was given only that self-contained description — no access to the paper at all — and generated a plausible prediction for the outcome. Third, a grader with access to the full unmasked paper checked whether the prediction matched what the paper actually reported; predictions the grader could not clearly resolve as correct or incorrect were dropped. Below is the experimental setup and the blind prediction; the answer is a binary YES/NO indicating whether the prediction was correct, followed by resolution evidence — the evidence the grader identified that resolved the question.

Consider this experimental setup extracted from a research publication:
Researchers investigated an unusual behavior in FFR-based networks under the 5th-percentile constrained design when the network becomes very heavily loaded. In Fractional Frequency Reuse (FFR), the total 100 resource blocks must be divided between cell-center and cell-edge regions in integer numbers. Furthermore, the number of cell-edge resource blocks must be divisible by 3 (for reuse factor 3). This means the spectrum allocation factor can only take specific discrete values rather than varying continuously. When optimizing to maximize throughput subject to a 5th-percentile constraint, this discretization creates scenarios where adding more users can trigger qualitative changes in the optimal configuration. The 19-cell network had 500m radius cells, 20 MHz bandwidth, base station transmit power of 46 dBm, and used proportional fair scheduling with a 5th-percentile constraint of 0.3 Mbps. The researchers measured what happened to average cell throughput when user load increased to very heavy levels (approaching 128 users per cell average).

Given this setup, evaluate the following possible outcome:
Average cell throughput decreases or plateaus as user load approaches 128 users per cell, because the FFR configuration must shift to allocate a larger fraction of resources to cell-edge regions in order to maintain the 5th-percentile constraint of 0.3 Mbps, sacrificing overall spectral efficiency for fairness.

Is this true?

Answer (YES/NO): NO